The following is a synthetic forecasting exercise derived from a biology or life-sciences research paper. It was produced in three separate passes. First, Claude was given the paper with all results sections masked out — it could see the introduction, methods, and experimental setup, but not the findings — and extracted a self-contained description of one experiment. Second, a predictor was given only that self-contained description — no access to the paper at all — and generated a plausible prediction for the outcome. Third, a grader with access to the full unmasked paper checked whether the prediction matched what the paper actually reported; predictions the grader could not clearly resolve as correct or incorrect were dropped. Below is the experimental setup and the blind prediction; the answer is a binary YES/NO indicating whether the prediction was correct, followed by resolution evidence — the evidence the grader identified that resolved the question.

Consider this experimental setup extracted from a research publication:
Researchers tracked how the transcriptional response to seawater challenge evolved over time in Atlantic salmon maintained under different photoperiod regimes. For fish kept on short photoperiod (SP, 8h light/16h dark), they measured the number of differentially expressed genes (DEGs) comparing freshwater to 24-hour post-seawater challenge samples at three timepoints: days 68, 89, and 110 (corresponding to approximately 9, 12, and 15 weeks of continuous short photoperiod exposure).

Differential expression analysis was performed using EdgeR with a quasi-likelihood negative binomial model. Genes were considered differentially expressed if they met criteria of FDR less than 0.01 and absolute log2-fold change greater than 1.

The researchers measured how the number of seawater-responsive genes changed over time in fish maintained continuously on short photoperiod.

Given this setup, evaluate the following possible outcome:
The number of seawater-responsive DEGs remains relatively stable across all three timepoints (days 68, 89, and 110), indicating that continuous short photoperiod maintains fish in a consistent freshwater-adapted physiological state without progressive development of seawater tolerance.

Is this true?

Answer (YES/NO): YES